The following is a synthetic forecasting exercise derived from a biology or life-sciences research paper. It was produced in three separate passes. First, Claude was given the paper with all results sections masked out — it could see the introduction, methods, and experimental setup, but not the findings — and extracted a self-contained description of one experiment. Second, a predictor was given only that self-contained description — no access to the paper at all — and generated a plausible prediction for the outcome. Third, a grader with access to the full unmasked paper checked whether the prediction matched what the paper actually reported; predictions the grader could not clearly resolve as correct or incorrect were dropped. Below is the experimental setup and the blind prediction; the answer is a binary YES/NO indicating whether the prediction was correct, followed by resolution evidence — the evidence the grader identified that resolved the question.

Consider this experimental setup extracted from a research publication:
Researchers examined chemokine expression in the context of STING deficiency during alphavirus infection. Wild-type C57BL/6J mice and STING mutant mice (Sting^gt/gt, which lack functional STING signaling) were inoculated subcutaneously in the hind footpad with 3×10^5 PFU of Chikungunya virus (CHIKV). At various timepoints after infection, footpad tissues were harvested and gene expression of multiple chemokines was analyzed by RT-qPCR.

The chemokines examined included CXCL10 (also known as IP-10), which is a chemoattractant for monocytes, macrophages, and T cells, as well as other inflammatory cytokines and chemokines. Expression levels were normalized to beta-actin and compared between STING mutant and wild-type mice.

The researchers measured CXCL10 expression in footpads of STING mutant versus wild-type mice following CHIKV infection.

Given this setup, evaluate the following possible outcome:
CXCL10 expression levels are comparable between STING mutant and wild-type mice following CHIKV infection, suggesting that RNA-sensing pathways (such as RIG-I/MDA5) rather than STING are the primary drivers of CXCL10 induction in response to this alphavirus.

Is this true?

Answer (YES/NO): NO